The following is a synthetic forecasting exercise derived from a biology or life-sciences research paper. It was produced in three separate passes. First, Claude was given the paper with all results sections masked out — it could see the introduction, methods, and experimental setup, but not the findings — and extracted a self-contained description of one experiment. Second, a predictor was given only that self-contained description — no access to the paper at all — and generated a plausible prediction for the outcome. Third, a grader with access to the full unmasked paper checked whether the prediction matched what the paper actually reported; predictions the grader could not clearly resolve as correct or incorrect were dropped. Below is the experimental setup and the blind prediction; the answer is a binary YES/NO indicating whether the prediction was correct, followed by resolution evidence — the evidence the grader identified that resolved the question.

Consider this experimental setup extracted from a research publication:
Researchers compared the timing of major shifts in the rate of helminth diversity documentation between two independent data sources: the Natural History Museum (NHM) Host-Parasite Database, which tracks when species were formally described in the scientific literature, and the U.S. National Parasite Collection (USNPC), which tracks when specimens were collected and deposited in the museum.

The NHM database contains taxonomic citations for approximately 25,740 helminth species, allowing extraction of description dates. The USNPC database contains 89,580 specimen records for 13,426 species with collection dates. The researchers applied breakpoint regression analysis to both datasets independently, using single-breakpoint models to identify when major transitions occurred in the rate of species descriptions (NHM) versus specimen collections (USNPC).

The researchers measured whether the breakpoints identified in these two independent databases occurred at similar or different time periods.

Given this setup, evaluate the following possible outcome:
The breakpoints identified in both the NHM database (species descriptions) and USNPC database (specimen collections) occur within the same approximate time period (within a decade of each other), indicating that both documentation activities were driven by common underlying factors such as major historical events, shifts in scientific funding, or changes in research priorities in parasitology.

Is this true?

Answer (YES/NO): YES